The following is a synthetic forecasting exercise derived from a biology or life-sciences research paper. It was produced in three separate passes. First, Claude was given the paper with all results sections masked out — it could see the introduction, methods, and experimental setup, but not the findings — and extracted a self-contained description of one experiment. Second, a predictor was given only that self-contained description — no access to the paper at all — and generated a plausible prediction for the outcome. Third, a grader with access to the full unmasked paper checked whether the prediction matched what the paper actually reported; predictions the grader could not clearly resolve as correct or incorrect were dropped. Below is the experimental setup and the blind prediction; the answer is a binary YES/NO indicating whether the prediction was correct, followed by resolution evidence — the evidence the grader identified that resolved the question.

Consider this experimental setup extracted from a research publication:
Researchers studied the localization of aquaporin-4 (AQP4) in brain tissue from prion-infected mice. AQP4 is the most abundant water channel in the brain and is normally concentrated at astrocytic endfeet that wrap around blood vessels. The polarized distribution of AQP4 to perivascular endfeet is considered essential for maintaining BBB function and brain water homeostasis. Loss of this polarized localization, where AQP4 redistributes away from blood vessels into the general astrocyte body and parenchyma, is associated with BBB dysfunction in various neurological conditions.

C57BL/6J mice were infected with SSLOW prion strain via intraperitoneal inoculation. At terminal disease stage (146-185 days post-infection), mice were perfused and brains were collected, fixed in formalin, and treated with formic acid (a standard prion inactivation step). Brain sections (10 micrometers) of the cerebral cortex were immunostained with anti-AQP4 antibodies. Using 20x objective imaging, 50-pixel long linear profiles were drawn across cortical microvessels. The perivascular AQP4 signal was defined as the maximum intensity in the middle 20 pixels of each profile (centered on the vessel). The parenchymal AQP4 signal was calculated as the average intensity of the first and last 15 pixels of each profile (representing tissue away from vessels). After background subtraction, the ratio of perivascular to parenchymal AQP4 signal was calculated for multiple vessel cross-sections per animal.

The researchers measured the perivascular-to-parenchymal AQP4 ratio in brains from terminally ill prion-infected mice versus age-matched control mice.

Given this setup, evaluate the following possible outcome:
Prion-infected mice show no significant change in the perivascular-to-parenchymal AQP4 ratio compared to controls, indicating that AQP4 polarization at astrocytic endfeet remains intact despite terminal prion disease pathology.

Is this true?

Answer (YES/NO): NO